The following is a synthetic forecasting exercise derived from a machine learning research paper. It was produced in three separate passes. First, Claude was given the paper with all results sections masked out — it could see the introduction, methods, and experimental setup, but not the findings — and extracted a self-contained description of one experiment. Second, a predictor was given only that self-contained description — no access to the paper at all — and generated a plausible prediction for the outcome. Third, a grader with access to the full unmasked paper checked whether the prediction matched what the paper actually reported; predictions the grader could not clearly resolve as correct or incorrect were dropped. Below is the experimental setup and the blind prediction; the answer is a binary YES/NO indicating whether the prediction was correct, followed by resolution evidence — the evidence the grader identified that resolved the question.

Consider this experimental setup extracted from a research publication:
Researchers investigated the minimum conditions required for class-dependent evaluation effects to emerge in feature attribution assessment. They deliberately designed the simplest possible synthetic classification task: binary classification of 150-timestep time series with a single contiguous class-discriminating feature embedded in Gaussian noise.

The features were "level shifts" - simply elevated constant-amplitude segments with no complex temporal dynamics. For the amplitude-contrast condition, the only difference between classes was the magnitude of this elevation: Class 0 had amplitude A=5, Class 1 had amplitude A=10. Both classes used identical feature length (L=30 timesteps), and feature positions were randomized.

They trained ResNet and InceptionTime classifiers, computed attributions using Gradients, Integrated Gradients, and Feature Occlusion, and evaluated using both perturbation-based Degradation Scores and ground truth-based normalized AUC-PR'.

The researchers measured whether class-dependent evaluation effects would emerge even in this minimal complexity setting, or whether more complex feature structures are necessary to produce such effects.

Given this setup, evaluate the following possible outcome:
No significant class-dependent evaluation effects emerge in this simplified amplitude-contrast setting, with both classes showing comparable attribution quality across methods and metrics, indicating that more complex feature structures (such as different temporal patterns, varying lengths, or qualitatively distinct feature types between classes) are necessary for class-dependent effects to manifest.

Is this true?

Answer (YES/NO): NO